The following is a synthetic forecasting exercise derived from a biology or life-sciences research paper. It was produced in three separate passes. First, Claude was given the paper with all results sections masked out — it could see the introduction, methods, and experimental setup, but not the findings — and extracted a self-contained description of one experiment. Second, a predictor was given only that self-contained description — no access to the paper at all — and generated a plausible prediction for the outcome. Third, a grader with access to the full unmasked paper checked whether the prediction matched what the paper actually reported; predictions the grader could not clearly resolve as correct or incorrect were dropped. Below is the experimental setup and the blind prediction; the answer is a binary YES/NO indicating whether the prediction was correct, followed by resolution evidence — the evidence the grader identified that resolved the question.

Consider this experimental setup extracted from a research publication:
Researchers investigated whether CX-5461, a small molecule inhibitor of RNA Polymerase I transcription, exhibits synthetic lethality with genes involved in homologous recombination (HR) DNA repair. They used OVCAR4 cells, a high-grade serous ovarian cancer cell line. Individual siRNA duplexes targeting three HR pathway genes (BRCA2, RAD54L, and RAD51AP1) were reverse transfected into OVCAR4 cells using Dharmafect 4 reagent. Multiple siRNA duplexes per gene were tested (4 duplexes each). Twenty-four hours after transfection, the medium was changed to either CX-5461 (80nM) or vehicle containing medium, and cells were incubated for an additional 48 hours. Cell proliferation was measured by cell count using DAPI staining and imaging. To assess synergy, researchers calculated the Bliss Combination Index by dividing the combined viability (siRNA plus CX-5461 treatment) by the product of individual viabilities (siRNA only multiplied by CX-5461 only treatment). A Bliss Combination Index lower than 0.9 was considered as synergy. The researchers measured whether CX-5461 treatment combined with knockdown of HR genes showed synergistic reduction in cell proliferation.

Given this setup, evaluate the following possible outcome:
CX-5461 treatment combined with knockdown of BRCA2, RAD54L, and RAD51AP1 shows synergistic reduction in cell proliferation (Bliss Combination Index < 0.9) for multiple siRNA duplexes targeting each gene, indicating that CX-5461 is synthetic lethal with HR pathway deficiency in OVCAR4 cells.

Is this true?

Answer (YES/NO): YES